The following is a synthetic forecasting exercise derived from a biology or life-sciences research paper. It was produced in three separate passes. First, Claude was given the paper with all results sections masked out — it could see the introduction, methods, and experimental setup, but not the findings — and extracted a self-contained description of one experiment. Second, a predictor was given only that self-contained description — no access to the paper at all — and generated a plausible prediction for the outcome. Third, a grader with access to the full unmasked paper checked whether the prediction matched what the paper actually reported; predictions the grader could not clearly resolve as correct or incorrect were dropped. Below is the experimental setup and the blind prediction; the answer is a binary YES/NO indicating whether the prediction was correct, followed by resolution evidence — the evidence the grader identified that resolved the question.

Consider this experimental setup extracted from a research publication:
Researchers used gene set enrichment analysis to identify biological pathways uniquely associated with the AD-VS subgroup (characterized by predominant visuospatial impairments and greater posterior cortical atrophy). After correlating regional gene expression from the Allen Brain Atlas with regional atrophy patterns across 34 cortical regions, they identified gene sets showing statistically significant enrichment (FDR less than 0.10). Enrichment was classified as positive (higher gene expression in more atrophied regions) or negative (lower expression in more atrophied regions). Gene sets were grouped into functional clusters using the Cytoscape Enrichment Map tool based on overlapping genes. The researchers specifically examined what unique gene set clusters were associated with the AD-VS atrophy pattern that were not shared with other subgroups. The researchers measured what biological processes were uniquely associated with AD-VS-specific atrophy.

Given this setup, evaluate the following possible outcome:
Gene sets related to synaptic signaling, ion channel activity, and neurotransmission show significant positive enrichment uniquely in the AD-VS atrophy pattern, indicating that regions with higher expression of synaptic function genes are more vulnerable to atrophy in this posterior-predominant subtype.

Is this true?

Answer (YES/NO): NO